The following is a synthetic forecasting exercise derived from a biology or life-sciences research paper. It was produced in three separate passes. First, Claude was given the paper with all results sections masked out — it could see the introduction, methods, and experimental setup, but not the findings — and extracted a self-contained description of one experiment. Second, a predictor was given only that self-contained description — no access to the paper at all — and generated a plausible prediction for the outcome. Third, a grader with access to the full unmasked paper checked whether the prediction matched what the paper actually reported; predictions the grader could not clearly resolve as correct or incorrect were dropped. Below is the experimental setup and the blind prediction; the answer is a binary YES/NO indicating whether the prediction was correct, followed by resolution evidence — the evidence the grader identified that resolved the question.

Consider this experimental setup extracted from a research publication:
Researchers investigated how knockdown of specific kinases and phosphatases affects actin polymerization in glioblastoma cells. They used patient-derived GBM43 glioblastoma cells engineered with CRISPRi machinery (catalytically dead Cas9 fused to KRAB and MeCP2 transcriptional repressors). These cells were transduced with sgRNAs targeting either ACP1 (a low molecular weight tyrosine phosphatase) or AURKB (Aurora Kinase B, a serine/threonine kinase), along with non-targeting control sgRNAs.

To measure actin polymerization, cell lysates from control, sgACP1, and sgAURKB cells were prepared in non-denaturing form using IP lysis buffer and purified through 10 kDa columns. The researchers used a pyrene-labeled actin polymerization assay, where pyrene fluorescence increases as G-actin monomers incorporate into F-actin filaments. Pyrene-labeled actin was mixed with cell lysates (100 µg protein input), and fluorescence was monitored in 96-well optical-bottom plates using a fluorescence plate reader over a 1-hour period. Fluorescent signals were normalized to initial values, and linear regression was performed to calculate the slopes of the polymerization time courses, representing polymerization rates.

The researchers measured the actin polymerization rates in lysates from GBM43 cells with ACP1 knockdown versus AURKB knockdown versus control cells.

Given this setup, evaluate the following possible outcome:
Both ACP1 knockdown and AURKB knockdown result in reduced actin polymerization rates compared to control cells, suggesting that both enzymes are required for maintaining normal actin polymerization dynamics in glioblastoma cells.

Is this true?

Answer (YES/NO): YES